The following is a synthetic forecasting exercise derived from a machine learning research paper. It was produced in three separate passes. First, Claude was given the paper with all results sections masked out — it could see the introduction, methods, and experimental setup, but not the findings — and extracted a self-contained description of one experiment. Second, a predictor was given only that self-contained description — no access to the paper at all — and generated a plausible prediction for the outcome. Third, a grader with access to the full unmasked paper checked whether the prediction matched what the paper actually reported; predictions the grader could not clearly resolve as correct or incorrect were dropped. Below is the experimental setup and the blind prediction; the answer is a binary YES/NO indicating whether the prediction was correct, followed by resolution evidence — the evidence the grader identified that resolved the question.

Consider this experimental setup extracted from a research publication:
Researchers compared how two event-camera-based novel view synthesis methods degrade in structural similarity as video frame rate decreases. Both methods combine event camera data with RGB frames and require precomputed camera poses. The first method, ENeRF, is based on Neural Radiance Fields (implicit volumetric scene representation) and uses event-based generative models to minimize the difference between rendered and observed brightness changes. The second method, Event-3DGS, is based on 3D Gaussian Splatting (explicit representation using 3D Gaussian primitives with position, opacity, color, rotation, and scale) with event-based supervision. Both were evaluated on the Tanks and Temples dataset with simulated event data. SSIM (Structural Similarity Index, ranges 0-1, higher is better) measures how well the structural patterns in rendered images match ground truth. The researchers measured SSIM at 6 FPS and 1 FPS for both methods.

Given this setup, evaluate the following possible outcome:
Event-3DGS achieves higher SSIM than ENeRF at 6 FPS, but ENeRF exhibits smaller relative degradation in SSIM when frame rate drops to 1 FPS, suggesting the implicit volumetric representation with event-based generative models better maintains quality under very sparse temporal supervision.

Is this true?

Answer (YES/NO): NO